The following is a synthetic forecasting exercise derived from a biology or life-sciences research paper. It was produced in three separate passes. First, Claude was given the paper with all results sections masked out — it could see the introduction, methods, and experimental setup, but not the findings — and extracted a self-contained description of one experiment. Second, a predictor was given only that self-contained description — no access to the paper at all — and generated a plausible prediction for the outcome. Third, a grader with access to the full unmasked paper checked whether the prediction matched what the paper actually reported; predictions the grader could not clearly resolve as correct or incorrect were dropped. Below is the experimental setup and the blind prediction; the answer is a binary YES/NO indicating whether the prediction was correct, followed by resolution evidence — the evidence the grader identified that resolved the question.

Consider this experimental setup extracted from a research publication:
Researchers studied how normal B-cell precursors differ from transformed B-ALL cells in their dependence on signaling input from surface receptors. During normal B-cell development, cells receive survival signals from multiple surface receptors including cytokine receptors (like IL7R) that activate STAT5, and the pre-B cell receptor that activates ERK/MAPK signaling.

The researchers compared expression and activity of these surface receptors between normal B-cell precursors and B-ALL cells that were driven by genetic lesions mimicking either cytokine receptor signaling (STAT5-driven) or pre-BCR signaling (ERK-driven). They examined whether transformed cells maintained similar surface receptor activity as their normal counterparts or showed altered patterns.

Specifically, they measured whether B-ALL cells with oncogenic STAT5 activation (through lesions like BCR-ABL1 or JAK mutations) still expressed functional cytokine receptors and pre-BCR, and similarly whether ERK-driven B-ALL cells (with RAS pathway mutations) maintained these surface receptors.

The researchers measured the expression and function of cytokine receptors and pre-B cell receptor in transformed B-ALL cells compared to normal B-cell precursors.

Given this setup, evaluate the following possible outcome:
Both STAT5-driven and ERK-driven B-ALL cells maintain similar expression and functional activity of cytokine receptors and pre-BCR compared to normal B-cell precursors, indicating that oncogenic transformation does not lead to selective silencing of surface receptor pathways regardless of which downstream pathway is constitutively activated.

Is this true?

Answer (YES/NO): NO